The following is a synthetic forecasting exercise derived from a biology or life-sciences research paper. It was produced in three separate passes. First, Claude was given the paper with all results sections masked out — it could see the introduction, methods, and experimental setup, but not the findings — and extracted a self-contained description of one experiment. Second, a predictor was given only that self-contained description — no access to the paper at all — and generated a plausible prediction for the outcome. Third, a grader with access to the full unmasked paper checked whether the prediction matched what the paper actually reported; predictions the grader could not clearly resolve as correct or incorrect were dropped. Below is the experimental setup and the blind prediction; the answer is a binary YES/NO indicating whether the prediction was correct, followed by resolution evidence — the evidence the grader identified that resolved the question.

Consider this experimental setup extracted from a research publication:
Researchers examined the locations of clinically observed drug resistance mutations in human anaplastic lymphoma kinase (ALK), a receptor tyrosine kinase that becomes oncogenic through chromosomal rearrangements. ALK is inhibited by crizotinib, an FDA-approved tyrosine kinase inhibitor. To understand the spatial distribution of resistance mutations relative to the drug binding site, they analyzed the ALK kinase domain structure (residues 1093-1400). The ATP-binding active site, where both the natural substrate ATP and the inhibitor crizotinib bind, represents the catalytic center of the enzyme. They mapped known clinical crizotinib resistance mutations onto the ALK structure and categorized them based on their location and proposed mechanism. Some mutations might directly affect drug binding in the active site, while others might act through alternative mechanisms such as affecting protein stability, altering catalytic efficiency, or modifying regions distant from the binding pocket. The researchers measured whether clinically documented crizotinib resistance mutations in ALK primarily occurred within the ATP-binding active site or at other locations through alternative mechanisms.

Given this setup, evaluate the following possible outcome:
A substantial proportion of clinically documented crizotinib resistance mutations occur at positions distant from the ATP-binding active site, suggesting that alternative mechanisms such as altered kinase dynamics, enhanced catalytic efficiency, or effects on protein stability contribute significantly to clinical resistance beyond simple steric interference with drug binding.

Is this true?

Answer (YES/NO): YES